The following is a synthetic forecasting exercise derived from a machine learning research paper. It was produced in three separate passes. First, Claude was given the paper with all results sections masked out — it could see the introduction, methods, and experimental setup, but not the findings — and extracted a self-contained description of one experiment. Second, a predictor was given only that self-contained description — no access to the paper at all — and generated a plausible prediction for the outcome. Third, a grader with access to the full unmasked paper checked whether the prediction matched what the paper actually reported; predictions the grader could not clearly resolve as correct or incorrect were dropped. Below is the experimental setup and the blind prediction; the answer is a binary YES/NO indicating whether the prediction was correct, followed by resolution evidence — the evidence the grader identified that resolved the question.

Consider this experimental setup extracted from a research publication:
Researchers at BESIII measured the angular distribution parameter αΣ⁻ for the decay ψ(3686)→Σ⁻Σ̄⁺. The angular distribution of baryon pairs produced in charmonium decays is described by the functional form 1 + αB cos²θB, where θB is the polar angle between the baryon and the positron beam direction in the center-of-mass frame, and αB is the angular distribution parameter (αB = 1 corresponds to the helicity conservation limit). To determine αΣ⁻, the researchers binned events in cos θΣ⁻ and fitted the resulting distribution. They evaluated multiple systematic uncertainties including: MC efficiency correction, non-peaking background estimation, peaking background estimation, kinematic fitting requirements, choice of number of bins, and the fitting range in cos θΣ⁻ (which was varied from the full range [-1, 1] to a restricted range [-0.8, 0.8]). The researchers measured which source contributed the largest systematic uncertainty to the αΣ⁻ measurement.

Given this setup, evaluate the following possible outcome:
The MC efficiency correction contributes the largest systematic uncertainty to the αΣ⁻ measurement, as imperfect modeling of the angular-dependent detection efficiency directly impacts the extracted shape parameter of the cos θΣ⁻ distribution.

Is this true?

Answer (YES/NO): NO